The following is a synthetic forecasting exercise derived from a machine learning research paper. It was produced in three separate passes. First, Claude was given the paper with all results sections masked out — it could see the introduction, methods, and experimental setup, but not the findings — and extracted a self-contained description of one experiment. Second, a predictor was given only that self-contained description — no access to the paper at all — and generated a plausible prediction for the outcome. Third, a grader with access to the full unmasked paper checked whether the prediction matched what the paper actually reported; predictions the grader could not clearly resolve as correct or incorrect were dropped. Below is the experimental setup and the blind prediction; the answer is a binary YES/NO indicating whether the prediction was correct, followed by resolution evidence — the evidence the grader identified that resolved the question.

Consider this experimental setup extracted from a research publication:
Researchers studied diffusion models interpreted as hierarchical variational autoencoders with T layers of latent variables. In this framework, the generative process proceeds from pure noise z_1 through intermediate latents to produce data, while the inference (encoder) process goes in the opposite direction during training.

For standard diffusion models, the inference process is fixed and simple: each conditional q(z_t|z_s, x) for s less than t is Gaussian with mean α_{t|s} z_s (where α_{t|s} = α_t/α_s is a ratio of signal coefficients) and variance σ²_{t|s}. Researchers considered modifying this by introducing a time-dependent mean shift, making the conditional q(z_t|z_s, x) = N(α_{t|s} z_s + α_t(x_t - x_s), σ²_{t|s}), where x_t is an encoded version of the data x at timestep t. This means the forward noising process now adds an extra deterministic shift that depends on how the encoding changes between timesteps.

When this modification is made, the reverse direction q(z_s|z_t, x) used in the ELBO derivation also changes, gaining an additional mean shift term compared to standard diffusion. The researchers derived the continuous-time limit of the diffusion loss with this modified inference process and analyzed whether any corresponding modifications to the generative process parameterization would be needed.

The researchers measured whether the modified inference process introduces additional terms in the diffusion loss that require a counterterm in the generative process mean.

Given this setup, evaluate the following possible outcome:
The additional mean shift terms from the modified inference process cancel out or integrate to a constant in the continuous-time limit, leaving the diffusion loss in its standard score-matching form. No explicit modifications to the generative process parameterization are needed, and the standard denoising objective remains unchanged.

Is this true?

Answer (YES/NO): NO